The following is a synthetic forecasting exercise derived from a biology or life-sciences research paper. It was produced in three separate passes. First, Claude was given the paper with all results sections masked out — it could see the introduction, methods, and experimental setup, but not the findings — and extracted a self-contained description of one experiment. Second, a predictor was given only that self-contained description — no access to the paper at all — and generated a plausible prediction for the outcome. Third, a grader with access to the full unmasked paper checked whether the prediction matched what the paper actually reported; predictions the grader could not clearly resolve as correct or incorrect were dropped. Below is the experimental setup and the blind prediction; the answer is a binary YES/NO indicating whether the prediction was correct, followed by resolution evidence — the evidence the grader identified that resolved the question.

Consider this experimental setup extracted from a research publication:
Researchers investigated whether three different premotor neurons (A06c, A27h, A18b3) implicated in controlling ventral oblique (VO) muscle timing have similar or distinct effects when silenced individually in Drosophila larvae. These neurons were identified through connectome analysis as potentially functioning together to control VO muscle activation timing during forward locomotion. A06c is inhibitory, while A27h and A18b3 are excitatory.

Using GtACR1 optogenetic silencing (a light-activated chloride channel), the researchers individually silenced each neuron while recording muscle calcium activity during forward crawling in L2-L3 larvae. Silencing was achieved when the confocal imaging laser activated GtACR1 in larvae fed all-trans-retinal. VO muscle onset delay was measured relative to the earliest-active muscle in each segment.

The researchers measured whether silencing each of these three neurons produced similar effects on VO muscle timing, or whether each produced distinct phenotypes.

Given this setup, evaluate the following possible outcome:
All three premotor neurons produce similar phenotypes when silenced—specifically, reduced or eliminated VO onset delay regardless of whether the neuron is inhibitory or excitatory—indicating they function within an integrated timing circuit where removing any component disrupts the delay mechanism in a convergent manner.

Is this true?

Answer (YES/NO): YES